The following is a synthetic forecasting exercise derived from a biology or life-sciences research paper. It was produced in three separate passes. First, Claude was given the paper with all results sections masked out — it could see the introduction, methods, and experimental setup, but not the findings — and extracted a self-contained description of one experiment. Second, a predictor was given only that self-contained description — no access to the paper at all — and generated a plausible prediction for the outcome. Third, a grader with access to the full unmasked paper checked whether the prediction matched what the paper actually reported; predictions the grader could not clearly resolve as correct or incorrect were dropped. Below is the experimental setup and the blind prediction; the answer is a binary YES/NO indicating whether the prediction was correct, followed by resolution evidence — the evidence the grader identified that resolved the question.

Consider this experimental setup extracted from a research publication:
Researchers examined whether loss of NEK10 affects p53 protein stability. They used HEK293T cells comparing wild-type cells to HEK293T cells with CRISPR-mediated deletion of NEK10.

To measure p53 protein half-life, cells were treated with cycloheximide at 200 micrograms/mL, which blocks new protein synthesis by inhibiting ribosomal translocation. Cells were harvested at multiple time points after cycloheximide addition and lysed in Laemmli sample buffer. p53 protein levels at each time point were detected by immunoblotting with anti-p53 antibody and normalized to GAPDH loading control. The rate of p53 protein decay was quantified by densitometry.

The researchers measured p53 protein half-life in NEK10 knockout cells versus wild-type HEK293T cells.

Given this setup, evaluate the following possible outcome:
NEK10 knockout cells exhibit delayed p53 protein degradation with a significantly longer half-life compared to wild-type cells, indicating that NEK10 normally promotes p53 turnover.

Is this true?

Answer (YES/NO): NO